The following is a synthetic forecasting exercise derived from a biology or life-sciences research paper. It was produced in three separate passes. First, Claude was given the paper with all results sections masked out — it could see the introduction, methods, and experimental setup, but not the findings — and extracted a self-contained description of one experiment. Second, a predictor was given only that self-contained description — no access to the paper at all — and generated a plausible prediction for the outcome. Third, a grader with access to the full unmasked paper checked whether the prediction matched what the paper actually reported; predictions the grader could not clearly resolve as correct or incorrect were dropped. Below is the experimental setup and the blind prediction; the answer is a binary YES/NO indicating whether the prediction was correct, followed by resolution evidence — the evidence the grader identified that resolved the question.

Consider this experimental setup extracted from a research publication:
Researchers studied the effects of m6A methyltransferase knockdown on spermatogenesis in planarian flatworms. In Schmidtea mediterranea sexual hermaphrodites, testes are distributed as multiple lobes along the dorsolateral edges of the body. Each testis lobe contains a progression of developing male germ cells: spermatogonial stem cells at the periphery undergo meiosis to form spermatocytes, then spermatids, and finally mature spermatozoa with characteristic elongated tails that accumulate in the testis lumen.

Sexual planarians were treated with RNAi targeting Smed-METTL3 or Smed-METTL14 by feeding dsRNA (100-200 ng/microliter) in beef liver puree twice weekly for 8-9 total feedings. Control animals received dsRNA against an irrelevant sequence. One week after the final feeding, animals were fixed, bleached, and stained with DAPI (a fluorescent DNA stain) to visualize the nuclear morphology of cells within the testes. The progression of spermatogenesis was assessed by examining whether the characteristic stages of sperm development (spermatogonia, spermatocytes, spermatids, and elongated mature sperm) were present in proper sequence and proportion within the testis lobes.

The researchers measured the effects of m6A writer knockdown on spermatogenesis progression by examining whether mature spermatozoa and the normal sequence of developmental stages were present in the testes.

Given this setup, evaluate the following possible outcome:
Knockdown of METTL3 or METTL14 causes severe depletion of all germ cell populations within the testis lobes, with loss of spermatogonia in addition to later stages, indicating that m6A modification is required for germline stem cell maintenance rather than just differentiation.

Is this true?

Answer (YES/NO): NO